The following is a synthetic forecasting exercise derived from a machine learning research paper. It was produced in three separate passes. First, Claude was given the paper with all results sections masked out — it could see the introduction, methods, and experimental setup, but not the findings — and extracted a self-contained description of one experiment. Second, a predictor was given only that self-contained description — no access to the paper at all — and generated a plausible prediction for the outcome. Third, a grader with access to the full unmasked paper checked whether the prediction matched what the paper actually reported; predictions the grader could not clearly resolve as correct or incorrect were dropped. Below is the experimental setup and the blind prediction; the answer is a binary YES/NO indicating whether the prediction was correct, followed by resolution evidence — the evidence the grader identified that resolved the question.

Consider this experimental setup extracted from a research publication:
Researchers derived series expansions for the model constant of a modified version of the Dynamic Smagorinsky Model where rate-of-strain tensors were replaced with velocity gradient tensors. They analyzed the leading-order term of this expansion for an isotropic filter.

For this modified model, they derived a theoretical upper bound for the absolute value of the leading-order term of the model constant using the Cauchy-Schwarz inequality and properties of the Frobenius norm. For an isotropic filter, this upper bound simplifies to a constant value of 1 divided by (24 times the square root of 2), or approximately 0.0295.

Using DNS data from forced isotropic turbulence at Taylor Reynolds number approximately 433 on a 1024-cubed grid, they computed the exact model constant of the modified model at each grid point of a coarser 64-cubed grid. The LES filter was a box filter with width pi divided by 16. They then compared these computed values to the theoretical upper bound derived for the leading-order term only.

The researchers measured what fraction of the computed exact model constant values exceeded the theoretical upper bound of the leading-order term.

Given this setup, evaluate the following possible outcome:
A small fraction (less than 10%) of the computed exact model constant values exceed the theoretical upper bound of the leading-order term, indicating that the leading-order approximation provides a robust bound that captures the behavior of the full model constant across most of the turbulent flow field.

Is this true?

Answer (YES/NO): YES